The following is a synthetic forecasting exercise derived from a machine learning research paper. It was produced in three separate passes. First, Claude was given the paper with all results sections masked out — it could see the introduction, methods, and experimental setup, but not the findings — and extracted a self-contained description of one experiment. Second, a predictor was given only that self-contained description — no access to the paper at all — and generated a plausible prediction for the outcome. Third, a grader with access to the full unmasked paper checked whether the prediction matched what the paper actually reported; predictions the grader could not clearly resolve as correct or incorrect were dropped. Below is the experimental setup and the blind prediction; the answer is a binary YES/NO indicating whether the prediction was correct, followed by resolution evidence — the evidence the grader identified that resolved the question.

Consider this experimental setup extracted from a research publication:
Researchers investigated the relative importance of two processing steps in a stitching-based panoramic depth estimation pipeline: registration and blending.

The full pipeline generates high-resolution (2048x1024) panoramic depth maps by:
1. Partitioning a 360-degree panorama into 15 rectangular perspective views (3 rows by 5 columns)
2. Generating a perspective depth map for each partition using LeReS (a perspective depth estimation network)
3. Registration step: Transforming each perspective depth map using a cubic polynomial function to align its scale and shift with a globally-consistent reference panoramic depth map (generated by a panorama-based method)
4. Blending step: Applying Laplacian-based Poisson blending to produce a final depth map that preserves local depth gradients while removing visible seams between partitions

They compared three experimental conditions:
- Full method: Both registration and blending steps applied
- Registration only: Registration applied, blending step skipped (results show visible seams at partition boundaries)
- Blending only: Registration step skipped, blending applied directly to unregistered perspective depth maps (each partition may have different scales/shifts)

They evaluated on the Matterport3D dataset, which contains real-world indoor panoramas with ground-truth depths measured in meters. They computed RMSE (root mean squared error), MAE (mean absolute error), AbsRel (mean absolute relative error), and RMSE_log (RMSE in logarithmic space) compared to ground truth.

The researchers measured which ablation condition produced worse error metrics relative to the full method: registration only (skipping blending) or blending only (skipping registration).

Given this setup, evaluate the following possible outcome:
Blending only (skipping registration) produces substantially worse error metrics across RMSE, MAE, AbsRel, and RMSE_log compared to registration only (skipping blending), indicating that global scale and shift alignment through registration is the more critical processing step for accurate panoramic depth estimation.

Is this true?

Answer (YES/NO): YES